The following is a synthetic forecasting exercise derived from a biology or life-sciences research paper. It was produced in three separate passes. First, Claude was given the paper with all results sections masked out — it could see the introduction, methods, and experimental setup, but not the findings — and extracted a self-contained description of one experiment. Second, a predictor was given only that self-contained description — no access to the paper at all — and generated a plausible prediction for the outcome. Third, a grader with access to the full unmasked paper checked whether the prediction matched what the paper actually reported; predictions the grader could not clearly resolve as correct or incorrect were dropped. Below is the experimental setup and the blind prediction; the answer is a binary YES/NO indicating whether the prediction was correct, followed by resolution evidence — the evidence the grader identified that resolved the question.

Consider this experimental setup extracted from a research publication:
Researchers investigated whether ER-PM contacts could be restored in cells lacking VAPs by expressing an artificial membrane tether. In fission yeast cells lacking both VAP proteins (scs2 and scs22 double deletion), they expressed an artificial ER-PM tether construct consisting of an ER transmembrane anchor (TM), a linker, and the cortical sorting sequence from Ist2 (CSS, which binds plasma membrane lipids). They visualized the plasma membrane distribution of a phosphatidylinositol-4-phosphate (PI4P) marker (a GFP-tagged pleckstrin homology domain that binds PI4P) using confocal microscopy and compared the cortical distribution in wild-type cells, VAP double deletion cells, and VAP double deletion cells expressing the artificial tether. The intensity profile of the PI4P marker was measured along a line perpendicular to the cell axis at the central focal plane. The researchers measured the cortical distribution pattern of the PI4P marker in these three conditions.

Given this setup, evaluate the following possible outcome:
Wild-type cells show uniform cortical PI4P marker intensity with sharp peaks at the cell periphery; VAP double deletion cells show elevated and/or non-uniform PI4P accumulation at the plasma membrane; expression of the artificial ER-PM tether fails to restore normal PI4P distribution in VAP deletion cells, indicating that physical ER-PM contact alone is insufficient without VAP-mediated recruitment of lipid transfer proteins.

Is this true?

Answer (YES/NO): YES